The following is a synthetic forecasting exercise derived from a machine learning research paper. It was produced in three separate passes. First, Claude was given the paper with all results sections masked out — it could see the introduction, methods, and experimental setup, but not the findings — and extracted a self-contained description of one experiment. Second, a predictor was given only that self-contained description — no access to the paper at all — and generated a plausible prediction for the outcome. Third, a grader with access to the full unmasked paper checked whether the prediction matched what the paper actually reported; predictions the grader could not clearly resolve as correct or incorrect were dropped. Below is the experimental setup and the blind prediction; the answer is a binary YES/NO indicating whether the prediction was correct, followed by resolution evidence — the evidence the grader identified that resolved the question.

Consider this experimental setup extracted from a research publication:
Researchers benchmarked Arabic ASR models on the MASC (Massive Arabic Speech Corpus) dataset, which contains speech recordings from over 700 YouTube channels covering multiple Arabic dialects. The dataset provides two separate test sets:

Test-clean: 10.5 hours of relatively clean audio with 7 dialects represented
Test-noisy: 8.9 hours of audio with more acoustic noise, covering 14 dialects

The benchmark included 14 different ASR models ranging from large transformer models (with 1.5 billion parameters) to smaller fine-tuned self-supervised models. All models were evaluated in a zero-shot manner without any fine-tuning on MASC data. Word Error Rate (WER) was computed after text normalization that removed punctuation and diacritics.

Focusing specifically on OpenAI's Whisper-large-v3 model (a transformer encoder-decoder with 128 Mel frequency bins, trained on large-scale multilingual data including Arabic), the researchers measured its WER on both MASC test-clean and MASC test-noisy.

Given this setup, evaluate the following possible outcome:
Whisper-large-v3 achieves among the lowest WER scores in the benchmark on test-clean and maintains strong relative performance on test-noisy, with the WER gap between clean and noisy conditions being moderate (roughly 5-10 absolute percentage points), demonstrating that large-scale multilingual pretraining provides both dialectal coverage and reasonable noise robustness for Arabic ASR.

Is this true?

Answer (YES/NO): YES